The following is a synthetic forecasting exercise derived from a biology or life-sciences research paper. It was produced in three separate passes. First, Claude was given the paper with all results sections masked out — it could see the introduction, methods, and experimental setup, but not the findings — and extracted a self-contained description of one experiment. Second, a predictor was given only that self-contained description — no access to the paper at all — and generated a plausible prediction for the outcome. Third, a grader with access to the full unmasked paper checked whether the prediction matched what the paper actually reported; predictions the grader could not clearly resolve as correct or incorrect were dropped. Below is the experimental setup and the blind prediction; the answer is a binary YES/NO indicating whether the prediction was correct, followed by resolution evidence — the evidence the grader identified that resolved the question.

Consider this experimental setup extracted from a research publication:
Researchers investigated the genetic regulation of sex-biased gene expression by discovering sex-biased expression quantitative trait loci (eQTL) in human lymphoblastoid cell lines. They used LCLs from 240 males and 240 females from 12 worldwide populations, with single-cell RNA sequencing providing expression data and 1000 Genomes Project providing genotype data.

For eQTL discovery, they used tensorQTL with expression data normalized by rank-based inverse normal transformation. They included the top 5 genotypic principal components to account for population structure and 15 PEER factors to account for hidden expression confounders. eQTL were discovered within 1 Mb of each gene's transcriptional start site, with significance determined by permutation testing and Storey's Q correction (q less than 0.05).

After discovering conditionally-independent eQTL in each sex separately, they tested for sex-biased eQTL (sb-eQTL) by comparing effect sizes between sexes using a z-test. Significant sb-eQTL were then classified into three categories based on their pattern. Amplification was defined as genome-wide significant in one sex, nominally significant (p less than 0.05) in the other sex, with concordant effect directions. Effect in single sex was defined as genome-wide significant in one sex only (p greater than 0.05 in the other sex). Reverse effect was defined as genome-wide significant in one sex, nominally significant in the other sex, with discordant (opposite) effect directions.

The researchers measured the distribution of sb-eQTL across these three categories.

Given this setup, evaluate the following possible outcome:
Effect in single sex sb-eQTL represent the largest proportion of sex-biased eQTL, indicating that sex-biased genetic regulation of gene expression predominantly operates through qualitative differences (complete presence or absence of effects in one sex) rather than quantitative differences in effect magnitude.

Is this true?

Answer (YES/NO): YES